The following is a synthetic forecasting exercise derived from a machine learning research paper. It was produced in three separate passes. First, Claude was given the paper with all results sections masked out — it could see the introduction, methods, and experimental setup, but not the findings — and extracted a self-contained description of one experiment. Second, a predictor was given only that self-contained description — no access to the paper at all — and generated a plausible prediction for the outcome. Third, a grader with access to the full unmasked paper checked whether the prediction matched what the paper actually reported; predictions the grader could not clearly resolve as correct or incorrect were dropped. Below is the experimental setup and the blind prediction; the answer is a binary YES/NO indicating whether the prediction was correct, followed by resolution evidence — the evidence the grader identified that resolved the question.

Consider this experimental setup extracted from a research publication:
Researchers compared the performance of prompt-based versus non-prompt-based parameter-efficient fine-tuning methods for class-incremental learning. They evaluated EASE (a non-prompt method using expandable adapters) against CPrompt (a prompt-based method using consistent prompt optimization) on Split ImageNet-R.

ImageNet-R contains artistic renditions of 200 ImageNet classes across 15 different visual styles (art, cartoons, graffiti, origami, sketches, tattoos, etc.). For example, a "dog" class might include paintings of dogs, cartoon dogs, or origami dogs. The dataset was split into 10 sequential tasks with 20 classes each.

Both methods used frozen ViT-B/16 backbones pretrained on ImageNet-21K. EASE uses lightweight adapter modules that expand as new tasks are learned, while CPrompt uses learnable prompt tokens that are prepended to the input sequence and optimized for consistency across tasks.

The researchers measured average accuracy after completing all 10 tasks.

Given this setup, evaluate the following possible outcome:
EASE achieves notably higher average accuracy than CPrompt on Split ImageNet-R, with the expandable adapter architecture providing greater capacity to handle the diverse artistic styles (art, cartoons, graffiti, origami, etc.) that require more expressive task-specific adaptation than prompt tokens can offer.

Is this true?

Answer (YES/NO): NO